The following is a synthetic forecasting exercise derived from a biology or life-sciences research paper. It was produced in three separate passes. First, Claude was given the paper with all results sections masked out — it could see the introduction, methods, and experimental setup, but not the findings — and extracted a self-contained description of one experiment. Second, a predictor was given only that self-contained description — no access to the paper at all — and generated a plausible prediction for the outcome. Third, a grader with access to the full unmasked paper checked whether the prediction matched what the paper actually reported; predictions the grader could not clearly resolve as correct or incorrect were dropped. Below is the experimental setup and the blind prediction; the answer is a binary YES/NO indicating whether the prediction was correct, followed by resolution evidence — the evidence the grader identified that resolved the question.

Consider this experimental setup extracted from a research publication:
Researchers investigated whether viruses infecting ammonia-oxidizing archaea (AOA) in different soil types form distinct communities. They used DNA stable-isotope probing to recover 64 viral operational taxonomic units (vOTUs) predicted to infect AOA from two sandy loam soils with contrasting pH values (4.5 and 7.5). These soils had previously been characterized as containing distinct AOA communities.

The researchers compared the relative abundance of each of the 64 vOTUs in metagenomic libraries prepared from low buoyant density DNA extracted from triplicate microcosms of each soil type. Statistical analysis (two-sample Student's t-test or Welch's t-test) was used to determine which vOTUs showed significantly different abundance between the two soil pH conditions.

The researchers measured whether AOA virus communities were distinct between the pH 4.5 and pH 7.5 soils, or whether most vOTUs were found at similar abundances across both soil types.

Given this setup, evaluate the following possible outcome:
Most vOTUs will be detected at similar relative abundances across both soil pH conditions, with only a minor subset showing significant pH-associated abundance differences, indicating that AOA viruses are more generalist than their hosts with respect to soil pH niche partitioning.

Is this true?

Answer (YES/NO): NO